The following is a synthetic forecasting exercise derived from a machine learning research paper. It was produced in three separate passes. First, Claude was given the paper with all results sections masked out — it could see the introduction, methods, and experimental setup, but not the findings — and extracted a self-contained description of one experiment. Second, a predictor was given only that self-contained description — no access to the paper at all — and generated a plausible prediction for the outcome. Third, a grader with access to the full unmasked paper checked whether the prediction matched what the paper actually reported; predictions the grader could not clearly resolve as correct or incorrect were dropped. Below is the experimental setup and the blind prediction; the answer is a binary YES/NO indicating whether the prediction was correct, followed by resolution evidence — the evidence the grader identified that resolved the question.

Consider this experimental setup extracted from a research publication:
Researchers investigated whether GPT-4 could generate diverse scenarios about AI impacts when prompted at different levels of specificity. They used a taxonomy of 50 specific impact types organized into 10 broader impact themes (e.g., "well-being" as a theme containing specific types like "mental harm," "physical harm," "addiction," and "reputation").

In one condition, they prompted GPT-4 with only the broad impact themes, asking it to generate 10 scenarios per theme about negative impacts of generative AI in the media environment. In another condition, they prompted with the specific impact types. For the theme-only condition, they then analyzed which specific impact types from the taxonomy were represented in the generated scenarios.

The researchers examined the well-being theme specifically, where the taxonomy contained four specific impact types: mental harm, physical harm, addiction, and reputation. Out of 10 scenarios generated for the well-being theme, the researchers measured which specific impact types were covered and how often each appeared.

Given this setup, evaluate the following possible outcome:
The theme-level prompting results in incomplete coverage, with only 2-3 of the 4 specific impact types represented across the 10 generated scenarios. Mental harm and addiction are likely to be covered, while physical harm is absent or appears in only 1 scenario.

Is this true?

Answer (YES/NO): YES